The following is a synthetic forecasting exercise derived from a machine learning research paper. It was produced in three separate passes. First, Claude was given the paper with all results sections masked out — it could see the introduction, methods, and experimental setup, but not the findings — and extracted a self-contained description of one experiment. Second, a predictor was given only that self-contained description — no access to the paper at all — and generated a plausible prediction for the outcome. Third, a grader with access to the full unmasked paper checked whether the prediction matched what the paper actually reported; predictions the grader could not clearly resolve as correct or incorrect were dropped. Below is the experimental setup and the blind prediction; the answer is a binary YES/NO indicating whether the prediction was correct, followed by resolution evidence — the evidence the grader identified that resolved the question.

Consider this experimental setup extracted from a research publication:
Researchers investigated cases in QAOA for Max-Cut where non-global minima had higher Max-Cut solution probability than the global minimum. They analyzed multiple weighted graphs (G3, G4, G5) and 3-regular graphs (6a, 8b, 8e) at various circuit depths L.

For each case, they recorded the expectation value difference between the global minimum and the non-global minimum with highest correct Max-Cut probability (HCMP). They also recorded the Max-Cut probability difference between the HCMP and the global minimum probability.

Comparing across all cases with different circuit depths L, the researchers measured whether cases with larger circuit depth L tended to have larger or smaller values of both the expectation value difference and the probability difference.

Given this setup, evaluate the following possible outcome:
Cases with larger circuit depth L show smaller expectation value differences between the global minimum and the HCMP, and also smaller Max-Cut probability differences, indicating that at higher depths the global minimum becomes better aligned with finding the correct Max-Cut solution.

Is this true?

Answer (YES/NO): YES